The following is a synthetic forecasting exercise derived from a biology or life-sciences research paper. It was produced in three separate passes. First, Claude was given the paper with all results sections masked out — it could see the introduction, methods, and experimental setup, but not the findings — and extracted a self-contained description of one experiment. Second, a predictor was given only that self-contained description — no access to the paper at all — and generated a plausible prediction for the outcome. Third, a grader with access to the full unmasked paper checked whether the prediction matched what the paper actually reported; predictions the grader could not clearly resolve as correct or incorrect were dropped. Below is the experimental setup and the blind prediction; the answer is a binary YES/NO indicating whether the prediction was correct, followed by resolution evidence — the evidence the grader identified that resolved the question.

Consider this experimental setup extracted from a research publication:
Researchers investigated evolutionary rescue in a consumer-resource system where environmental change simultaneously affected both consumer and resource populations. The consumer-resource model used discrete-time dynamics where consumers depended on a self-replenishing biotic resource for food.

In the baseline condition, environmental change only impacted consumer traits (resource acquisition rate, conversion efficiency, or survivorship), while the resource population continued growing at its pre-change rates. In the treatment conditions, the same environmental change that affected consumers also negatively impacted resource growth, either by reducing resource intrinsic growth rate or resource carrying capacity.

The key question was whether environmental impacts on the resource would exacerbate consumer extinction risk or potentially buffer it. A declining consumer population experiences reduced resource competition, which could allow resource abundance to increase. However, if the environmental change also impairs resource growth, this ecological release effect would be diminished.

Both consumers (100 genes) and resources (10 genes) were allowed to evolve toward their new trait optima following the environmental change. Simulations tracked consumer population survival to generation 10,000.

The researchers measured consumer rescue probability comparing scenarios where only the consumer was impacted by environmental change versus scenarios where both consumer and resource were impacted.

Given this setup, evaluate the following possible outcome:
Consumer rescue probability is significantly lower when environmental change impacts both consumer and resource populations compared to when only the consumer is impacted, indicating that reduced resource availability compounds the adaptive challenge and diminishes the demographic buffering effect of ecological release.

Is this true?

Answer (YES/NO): YES